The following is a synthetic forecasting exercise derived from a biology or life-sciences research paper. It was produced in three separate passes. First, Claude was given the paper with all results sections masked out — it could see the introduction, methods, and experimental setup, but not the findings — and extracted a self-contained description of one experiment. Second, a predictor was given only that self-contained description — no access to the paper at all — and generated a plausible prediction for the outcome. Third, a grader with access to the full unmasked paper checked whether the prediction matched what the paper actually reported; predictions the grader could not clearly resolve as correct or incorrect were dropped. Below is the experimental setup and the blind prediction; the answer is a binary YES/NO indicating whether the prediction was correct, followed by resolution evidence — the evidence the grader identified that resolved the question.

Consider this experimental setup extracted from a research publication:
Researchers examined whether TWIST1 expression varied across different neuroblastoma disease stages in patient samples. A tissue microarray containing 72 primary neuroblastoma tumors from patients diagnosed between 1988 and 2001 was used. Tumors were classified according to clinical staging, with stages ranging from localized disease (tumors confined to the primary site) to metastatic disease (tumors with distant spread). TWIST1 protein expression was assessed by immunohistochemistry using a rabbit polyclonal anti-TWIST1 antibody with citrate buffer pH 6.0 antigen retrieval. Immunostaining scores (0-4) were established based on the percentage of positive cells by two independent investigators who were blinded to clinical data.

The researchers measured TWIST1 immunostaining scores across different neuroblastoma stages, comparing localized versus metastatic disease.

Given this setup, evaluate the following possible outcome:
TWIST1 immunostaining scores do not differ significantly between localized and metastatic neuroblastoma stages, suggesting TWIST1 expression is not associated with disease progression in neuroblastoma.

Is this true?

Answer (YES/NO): NO